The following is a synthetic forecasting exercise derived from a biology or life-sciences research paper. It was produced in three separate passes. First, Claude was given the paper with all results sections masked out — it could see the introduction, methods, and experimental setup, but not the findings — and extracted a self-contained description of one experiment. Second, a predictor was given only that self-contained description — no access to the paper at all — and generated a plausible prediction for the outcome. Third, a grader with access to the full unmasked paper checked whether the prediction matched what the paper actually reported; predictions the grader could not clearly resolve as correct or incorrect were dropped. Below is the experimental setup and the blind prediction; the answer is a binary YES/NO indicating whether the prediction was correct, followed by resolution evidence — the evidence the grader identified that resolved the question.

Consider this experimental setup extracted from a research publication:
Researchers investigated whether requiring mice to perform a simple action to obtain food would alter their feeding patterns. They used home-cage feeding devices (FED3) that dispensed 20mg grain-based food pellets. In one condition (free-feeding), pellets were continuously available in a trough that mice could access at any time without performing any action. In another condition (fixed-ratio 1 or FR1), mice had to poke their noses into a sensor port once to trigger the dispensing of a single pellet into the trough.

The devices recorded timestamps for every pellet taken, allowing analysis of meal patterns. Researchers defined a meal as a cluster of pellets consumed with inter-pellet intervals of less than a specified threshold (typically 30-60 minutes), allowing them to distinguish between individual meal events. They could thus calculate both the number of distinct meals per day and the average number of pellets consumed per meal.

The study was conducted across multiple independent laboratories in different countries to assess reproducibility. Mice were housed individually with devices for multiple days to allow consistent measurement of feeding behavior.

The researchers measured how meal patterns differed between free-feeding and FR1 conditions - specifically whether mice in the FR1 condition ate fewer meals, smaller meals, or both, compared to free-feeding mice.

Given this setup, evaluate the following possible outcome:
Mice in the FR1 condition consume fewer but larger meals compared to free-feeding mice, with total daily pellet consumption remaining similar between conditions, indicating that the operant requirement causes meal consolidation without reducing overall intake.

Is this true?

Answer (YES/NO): NO